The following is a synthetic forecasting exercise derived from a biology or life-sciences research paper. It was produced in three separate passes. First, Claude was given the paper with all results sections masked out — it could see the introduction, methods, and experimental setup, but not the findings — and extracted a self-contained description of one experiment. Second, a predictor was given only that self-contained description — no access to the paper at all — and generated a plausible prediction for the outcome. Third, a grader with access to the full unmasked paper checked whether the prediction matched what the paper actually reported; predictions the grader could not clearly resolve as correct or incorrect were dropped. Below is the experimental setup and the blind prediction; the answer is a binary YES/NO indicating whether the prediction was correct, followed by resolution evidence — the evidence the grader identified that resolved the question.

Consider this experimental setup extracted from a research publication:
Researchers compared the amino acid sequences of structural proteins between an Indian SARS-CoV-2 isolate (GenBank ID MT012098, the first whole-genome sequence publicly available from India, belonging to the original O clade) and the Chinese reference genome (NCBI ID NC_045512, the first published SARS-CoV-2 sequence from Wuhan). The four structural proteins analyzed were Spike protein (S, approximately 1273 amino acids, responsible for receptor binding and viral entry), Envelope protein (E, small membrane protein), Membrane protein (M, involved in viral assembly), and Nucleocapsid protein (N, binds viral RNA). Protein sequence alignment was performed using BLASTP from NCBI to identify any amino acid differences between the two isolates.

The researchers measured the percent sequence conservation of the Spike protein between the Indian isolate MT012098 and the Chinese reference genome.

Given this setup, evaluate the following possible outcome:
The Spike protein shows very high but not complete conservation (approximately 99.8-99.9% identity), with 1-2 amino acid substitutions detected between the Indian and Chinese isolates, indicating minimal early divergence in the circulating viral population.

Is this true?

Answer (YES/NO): YES